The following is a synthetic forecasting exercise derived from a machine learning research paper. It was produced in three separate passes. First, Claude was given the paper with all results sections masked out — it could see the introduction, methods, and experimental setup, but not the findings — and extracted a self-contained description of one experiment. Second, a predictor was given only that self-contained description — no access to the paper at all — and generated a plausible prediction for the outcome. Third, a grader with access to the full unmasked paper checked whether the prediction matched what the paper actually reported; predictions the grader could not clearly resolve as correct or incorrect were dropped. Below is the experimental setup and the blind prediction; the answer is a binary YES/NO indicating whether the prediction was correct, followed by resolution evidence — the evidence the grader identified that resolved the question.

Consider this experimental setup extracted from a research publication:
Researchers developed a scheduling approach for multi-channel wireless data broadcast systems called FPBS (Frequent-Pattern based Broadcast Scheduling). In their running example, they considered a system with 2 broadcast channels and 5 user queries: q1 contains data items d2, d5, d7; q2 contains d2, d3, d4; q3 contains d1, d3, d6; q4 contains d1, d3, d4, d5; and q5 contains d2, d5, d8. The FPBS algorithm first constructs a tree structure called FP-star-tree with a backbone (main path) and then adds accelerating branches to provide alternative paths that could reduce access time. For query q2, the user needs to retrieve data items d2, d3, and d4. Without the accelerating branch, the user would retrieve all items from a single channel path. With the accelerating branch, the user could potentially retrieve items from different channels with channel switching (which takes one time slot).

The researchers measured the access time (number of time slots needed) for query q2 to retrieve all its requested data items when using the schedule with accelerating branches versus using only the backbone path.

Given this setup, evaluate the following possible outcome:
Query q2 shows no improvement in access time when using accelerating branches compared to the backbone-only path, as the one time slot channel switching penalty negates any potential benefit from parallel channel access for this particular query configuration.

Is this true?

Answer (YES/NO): NO